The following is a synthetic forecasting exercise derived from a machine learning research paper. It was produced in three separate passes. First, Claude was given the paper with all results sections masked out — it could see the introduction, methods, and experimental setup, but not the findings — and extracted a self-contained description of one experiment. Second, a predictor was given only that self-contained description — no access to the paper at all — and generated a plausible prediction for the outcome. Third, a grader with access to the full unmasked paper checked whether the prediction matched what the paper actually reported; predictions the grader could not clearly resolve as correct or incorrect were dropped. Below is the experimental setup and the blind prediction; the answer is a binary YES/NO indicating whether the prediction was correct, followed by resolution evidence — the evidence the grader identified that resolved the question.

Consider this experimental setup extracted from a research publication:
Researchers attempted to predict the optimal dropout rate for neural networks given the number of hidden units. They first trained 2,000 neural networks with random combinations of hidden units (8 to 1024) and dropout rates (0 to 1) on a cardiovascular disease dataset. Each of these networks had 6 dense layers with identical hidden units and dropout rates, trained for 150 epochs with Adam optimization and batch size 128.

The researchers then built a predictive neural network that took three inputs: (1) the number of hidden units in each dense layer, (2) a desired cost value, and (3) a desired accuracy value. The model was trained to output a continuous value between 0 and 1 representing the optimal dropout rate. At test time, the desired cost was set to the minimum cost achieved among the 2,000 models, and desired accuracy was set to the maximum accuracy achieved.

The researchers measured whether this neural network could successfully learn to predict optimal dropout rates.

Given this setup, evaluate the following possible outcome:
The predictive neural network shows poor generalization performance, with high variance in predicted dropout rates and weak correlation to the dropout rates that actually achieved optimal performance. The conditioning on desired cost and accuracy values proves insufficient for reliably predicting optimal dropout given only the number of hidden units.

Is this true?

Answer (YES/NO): YES